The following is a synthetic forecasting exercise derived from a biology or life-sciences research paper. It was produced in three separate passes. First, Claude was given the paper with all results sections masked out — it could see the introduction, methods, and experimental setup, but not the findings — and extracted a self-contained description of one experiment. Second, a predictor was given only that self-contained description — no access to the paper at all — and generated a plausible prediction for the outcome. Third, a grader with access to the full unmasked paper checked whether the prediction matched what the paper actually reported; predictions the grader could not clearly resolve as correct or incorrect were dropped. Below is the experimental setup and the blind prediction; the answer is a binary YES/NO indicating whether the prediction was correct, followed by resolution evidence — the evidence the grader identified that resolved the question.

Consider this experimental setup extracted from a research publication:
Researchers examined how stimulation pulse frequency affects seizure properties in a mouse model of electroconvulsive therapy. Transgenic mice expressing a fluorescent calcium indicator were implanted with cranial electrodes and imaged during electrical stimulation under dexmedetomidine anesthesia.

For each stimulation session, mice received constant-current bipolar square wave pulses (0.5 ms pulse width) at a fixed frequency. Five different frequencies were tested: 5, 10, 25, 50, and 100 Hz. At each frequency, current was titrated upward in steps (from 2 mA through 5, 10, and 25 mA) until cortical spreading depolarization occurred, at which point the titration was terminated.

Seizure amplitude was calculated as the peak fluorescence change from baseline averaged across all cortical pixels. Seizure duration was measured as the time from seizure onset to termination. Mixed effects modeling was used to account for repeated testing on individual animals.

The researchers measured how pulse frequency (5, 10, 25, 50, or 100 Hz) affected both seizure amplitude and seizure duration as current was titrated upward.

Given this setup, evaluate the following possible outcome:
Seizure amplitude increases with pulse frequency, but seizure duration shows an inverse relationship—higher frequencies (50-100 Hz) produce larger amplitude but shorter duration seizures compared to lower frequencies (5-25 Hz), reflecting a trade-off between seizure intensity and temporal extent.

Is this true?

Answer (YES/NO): YES